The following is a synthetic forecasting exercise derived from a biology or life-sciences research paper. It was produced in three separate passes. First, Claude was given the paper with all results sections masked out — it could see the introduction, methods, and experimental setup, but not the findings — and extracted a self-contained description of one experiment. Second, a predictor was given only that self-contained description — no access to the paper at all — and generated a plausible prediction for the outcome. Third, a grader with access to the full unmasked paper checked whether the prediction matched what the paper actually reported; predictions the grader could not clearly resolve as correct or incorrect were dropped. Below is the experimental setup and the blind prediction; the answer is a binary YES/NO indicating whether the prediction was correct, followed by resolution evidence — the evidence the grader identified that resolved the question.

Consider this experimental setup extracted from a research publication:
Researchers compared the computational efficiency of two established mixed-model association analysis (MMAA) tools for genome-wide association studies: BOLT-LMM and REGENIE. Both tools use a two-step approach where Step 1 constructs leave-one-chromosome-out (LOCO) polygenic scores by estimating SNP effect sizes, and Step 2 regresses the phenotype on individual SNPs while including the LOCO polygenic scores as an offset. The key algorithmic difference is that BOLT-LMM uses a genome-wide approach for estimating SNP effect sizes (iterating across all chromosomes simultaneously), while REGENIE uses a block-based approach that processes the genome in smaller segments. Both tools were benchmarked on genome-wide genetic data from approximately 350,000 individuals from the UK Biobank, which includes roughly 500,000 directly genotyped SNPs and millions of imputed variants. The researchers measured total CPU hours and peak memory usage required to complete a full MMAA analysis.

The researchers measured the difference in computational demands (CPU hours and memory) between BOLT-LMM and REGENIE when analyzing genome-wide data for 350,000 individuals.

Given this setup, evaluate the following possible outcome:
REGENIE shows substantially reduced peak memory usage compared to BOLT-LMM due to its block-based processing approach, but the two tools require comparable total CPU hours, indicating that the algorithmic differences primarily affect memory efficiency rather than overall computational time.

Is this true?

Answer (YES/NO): NO